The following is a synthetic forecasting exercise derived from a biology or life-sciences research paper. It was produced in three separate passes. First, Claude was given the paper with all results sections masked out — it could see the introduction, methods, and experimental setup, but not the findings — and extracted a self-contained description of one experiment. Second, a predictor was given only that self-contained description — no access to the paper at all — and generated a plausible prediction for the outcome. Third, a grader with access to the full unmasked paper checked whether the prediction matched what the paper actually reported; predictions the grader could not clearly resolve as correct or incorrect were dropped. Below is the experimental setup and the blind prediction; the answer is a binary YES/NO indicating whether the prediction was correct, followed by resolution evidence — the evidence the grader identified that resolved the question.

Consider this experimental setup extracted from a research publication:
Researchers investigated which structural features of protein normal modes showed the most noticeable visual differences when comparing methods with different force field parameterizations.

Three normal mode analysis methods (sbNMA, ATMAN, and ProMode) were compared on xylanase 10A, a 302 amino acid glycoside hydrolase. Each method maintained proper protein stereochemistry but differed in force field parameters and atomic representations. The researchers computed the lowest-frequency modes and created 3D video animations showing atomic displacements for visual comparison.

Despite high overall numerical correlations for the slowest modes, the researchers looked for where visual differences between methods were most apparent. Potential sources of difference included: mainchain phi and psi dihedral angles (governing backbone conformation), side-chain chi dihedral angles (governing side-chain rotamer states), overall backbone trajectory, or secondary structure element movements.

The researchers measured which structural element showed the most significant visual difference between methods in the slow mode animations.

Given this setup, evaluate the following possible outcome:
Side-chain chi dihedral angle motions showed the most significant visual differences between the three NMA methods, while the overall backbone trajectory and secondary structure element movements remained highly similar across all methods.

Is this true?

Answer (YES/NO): YES